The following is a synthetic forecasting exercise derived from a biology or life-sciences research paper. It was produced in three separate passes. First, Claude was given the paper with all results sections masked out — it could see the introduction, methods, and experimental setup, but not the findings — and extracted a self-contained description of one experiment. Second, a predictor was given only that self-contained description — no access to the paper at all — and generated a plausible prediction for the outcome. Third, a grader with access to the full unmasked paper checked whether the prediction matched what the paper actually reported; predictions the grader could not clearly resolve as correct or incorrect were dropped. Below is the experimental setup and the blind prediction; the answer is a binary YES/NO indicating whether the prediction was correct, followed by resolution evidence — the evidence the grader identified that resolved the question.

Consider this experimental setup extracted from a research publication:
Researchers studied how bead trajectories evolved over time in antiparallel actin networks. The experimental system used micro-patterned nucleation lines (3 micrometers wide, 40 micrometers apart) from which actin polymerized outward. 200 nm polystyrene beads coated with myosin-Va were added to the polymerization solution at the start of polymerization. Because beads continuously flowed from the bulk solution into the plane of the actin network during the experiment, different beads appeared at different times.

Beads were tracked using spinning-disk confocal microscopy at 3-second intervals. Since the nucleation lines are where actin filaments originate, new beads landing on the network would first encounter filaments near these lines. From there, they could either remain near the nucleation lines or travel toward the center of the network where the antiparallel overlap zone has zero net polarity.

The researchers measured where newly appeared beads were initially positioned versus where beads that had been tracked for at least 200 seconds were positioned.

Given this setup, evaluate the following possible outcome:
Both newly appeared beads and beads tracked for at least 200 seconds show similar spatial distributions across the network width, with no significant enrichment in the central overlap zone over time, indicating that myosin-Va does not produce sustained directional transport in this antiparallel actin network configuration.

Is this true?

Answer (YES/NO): NO